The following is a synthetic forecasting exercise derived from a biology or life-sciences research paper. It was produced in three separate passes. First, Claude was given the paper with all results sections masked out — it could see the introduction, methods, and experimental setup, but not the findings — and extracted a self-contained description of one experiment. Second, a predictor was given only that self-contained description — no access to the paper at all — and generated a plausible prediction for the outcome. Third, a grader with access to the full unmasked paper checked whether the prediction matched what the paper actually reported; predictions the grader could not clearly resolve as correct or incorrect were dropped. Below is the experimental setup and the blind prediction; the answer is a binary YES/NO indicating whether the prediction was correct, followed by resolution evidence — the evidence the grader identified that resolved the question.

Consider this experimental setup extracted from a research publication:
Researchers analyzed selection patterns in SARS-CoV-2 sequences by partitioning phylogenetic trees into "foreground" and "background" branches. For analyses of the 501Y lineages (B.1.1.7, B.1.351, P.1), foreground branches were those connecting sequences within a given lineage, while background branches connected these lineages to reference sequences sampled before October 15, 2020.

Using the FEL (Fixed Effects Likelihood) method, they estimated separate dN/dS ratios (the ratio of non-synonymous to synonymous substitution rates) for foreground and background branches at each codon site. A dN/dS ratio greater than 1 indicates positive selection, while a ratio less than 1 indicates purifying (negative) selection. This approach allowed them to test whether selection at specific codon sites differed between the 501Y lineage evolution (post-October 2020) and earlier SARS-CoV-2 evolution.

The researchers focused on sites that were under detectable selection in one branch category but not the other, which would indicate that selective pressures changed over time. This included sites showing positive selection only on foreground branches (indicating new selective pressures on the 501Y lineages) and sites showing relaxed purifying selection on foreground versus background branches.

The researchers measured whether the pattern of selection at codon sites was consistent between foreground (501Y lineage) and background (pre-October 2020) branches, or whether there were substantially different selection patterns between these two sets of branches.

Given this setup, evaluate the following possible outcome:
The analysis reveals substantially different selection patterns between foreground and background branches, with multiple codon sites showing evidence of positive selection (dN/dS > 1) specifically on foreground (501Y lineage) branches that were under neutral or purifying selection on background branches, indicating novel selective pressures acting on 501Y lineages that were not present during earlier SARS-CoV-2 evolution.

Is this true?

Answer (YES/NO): YES